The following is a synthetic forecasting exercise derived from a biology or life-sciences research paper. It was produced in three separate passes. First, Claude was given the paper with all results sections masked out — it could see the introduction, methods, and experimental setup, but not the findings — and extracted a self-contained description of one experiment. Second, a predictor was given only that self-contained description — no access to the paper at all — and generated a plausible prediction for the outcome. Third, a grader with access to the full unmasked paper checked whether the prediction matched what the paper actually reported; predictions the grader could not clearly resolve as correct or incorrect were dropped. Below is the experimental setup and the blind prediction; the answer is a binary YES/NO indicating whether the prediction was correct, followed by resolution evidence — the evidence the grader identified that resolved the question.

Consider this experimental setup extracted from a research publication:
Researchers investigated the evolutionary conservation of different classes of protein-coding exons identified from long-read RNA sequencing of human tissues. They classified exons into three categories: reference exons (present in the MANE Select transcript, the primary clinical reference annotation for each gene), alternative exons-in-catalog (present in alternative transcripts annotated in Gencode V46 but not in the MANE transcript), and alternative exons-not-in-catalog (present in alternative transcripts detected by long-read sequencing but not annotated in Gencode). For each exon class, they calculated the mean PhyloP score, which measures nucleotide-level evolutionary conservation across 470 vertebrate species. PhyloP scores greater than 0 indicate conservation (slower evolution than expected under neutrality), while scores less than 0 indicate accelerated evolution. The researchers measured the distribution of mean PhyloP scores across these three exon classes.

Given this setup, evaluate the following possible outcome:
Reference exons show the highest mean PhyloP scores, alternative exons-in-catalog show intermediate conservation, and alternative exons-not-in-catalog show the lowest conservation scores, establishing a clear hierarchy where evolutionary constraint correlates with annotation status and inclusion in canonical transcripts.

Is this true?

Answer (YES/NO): NO